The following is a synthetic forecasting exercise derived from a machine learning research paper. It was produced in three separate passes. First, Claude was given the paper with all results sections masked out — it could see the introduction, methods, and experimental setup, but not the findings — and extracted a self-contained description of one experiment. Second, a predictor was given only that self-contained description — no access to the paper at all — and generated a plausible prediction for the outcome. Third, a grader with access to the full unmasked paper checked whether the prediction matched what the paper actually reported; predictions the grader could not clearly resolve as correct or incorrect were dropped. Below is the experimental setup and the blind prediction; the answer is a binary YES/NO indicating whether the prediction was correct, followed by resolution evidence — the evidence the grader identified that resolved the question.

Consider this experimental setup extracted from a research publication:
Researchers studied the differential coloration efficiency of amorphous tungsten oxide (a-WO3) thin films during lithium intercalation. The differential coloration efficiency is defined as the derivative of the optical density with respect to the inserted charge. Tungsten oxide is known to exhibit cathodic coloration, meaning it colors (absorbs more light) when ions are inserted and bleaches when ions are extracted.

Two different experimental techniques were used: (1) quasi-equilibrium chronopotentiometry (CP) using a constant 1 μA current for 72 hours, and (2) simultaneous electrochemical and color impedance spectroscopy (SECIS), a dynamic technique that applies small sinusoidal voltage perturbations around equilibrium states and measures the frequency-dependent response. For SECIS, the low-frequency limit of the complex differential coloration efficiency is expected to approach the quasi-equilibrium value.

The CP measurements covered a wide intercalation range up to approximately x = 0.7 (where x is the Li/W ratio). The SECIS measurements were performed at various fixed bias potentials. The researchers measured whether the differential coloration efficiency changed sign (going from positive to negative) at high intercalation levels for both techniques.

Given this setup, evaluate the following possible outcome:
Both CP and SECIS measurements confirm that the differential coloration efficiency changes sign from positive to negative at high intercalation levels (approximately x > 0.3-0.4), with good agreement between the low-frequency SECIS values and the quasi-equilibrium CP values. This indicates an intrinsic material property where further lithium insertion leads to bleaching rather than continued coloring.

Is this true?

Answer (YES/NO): NO